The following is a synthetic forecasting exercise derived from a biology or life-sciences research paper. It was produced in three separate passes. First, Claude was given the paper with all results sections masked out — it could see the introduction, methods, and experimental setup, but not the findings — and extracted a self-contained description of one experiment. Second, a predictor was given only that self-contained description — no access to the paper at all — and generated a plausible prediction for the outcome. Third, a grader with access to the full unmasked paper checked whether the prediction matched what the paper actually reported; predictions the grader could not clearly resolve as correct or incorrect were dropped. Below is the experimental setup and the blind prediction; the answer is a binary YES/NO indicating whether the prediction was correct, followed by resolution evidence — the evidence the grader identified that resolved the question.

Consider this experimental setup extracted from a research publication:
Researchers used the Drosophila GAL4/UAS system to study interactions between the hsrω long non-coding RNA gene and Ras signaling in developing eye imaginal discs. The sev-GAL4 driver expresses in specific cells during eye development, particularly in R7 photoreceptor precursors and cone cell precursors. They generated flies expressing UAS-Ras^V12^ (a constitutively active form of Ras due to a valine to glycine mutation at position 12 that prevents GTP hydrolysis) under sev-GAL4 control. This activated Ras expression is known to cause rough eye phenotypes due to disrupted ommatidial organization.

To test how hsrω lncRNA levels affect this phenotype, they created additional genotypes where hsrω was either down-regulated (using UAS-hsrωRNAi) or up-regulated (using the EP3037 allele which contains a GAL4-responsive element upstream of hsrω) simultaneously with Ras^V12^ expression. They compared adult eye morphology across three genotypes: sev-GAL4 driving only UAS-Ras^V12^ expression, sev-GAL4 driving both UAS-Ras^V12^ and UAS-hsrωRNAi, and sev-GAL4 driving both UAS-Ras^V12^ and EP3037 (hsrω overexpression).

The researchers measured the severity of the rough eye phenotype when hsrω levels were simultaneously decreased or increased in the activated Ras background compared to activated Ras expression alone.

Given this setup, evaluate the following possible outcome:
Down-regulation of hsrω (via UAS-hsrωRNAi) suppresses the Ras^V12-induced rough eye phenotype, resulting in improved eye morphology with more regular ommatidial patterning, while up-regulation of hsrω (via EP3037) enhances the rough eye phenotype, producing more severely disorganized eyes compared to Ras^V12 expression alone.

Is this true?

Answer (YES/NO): NO